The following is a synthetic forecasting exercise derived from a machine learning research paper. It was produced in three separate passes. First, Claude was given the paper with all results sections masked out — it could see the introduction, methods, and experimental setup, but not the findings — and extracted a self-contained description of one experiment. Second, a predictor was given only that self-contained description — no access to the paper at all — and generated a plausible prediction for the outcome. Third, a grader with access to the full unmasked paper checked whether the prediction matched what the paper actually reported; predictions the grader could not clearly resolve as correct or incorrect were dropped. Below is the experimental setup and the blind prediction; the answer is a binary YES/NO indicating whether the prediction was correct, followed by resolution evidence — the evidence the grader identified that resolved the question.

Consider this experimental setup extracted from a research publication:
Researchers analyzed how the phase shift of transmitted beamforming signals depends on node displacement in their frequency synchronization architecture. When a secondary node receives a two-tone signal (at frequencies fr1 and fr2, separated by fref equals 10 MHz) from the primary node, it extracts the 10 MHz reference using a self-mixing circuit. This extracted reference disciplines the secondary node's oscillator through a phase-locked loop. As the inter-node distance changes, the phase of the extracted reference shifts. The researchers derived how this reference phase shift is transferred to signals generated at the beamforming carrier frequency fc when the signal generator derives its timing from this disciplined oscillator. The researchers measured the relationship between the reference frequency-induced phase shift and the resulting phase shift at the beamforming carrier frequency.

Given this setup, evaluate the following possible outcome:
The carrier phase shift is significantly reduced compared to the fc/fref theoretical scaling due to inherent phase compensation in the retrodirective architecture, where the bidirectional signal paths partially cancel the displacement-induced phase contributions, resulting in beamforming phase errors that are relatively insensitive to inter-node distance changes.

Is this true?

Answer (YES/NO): NO